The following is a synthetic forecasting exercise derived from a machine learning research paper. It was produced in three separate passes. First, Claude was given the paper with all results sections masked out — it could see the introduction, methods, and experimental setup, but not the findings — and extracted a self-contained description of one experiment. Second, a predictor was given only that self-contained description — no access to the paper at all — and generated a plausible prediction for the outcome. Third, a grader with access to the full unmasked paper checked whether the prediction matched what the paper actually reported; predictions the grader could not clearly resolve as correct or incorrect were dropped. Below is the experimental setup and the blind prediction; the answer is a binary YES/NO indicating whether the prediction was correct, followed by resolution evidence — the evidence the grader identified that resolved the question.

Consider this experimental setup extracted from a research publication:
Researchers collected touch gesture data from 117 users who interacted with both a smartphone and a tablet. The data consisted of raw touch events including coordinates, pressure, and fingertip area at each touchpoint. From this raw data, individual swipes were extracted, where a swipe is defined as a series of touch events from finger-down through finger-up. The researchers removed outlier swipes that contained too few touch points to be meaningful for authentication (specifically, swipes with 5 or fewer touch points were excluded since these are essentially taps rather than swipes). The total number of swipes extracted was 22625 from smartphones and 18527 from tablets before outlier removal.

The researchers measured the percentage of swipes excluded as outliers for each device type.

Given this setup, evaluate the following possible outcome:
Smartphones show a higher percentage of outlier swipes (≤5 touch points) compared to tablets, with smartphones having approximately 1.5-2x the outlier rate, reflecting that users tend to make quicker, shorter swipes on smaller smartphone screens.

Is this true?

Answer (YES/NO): NO